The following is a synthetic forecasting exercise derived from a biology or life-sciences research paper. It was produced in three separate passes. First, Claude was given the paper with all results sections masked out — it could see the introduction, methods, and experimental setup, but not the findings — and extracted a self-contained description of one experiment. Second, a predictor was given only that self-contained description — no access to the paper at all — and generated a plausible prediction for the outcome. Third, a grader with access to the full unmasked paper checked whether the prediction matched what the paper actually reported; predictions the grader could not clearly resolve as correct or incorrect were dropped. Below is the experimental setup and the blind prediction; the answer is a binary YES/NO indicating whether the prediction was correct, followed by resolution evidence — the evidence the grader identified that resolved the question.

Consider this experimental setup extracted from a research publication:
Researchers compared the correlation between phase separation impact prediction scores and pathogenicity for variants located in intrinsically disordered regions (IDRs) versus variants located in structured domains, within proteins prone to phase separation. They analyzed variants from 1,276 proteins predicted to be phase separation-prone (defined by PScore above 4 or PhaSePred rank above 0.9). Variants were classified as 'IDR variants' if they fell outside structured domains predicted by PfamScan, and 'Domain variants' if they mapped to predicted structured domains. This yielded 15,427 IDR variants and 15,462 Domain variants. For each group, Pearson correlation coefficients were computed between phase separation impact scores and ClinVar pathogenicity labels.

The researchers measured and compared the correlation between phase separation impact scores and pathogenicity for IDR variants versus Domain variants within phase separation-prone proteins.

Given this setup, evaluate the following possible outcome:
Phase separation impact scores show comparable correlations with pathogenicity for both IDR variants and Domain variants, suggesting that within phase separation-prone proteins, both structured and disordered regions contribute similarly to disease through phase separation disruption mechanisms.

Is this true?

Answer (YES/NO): NO